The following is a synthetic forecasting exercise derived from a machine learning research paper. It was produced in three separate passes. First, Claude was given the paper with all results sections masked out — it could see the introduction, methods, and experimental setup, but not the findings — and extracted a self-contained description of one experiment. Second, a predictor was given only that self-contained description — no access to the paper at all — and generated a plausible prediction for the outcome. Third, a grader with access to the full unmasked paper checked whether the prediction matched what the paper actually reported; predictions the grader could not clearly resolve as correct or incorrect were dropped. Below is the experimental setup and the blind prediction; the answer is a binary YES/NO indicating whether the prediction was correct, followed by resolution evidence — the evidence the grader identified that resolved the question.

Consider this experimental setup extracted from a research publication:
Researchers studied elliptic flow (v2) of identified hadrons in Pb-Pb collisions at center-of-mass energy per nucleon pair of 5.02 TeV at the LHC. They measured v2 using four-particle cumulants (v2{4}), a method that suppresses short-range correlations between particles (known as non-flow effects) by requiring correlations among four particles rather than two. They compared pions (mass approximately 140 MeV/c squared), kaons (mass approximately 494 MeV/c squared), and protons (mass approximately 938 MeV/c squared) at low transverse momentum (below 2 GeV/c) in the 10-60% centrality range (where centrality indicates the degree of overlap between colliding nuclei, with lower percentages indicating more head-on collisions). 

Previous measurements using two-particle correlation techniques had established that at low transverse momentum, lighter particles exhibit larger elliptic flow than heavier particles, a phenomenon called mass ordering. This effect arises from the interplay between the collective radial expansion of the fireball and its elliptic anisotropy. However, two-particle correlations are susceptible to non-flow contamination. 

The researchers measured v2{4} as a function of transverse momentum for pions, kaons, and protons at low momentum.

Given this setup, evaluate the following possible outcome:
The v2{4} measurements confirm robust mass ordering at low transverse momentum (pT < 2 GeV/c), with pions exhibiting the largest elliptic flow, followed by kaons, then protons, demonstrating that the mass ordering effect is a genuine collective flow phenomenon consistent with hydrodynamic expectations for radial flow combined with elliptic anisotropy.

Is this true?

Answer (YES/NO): YES